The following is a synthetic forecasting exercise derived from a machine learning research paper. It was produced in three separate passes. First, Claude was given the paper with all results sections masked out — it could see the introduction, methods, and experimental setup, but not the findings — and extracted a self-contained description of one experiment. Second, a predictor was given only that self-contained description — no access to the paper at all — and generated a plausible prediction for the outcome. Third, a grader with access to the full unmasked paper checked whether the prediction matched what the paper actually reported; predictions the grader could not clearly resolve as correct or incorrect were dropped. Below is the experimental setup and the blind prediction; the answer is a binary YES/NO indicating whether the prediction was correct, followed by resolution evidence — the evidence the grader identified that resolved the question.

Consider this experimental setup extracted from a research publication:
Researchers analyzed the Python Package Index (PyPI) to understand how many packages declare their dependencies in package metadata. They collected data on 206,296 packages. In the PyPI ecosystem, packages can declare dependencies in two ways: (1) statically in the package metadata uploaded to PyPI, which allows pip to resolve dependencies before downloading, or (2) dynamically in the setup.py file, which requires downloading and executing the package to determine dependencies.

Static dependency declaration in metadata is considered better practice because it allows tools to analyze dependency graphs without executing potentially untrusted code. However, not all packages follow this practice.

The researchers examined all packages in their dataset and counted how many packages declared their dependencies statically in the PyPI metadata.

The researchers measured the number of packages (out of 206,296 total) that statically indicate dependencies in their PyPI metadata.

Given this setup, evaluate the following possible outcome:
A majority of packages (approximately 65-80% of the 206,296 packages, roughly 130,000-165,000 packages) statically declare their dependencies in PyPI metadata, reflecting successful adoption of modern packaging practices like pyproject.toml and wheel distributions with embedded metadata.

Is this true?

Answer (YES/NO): NO